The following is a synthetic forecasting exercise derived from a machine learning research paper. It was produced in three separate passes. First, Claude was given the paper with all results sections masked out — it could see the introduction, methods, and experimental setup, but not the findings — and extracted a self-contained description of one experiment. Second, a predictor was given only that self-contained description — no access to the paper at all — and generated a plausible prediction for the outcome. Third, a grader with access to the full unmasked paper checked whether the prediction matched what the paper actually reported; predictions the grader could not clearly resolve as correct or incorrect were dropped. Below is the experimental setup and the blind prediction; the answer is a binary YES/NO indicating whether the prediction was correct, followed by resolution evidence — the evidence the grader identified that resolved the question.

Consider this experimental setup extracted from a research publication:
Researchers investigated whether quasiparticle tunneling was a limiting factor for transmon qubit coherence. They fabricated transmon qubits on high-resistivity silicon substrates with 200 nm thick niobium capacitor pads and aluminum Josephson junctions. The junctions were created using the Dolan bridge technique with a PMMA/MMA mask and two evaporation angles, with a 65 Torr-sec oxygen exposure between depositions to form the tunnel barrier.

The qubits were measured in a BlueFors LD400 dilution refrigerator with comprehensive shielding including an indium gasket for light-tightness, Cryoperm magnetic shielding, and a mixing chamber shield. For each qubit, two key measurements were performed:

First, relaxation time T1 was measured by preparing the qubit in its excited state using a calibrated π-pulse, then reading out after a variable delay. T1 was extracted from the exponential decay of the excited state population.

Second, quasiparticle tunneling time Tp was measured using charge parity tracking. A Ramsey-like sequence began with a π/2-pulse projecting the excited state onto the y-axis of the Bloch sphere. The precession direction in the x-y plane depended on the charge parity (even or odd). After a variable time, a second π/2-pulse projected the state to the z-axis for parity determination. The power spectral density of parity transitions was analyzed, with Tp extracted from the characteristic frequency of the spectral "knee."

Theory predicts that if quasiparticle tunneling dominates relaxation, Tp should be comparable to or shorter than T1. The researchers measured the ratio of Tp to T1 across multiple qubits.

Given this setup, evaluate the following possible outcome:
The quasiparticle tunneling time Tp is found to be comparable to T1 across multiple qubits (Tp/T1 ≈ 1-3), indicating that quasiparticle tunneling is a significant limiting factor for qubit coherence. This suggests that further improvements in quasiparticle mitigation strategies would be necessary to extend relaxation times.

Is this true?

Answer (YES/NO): NO